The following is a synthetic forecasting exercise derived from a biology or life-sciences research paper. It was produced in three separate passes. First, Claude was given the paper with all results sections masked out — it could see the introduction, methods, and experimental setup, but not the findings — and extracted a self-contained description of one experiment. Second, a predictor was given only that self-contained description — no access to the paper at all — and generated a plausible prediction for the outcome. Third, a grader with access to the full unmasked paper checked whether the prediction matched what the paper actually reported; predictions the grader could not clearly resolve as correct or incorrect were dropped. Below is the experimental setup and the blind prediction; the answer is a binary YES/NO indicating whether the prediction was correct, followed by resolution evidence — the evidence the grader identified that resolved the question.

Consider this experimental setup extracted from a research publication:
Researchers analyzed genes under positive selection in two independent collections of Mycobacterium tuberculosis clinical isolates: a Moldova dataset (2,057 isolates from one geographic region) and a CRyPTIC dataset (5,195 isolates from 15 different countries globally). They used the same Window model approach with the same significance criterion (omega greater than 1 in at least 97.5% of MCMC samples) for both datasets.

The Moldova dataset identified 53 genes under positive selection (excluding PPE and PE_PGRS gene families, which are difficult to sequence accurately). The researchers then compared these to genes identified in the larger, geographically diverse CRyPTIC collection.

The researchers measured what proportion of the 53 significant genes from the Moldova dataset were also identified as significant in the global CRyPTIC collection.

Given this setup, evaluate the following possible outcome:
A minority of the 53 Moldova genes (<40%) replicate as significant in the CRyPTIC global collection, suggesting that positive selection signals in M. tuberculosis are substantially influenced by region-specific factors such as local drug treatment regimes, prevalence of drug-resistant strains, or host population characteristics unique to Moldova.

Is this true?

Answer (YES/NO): YES